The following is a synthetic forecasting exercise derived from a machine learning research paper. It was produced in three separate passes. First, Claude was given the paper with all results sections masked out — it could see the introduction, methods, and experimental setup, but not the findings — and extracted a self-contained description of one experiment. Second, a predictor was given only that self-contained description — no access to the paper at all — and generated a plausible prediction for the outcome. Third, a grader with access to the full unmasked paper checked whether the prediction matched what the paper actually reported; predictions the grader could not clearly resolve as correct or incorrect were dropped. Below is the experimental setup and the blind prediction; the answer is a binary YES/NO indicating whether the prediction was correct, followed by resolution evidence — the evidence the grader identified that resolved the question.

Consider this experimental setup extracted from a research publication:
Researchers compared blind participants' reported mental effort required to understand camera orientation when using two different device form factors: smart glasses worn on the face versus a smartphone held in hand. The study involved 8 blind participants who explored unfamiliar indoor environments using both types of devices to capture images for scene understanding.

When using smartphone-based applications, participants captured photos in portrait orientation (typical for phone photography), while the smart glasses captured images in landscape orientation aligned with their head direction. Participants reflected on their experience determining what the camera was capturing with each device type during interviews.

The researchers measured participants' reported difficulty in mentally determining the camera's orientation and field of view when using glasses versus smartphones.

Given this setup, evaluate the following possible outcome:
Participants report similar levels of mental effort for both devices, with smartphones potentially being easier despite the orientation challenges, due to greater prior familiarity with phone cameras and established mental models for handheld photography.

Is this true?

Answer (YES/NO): NO